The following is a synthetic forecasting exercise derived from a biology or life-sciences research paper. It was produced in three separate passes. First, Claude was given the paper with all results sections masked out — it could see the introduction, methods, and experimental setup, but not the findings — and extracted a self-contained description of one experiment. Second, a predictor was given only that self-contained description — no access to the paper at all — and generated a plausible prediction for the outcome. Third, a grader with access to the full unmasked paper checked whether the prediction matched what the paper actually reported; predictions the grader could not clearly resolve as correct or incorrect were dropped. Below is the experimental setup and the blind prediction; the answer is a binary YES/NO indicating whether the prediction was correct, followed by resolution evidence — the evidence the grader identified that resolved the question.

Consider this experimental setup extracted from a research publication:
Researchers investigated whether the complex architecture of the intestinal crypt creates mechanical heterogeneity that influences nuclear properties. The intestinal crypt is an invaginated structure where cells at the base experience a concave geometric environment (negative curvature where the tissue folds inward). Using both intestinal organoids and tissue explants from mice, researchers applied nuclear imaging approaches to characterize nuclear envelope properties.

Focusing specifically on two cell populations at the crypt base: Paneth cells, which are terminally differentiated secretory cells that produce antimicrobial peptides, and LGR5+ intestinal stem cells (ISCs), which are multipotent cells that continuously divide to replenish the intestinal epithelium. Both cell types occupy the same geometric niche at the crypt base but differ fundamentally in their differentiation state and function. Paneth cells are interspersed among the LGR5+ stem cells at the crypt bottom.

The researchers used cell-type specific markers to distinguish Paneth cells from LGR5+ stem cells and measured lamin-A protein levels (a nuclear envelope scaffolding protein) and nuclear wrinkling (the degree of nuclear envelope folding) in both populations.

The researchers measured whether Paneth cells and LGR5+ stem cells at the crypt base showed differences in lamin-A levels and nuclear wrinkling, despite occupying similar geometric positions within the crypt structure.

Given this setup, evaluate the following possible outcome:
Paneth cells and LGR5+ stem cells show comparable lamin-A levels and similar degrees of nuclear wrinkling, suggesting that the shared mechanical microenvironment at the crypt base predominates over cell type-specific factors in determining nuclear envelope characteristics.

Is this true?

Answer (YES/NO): NO